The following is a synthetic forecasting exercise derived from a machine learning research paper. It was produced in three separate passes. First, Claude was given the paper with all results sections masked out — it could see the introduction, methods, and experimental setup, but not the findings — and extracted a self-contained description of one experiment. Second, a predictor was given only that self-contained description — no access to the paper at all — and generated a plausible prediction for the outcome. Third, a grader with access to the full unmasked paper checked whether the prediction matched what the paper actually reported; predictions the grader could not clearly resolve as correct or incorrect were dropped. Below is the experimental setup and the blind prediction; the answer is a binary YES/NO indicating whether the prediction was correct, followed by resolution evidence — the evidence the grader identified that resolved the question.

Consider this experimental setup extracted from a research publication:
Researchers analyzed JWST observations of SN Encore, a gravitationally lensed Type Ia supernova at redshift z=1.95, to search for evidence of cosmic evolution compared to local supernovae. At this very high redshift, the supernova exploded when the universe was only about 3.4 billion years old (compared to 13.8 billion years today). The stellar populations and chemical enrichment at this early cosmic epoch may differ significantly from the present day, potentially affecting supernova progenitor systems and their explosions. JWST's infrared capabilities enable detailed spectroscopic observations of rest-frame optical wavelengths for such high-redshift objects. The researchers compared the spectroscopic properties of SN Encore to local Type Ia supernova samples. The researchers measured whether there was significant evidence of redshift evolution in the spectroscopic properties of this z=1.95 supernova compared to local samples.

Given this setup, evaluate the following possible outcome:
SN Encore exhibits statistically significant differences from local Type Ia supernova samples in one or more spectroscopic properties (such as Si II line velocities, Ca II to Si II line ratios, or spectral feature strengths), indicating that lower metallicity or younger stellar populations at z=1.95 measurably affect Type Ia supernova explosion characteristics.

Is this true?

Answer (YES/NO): NO